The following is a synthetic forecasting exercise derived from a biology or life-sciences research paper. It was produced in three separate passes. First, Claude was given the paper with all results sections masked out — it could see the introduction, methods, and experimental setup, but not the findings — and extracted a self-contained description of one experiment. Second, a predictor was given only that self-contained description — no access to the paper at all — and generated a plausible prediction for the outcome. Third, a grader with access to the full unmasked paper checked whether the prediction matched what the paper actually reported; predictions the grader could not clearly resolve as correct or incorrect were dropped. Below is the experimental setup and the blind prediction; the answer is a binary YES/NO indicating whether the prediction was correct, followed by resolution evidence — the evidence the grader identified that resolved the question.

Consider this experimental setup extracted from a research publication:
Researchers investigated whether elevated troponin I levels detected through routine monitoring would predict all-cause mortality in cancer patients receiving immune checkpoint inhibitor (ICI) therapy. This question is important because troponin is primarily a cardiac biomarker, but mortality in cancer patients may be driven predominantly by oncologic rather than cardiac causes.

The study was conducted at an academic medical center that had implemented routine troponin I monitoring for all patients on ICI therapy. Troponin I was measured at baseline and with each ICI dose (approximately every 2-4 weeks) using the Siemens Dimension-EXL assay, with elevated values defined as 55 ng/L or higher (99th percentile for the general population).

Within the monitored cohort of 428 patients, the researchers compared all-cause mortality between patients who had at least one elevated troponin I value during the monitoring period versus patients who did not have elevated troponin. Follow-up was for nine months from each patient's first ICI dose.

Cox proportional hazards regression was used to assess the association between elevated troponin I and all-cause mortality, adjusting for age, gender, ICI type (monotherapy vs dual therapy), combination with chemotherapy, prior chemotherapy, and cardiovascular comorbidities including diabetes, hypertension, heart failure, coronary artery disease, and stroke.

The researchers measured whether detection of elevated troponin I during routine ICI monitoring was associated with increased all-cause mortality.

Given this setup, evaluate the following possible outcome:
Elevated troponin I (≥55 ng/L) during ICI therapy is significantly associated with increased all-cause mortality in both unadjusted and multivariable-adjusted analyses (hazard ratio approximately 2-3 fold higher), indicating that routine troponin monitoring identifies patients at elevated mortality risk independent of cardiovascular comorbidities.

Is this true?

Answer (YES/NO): NO